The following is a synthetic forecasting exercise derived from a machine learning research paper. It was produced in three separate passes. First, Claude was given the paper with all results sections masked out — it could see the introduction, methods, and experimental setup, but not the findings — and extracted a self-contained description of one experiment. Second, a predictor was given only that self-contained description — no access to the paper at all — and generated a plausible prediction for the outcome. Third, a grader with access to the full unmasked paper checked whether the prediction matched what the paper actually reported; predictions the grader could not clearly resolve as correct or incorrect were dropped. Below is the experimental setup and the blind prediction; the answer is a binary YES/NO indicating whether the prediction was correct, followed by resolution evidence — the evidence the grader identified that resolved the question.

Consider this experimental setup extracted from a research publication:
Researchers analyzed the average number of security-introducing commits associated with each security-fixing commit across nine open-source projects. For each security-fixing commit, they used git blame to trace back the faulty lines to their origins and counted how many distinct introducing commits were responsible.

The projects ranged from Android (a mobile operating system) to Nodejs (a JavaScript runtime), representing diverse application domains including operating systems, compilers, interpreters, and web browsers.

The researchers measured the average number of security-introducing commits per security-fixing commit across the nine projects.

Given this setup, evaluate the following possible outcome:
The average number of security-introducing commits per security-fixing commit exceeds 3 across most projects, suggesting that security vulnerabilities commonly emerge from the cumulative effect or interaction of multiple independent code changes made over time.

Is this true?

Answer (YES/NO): NO